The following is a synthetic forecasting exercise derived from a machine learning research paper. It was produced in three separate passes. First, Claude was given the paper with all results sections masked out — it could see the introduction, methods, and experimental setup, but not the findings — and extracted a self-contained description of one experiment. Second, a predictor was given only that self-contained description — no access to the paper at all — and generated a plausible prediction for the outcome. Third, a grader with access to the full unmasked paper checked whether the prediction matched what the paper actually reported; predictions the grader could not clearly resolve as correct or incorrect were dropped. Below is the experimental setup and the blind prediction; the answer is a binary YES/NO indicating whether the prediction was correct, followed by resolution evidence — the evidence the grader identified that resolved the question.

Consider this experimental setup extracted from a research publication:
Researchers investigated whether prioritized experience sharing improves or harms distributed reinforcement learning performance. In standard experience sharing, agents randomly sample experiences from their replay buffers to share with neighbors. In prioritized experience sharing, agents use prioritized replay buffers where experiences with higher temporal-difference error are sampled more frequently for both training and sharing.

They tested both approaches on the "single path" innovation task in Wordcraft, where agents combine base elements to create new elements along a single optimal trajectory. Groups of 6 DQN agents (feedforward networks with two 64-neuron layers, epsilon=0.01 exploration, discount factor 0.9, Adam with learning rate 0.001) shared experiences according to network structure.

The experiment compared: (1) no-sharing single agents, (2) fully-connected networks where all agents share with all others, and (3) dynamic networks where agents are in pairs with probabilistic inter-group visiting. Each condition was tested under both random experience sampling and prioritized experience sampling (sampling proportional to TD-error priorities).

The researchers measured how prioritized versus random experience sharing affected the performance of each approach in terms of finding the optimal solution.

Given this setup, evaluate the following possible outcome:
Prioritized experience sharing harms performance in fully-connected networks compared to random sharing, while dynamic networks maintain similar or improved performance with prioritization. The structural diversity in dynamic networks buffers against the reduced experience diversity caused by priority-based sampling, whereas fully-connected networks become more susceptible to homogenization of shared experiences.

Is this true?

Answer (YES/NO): NO